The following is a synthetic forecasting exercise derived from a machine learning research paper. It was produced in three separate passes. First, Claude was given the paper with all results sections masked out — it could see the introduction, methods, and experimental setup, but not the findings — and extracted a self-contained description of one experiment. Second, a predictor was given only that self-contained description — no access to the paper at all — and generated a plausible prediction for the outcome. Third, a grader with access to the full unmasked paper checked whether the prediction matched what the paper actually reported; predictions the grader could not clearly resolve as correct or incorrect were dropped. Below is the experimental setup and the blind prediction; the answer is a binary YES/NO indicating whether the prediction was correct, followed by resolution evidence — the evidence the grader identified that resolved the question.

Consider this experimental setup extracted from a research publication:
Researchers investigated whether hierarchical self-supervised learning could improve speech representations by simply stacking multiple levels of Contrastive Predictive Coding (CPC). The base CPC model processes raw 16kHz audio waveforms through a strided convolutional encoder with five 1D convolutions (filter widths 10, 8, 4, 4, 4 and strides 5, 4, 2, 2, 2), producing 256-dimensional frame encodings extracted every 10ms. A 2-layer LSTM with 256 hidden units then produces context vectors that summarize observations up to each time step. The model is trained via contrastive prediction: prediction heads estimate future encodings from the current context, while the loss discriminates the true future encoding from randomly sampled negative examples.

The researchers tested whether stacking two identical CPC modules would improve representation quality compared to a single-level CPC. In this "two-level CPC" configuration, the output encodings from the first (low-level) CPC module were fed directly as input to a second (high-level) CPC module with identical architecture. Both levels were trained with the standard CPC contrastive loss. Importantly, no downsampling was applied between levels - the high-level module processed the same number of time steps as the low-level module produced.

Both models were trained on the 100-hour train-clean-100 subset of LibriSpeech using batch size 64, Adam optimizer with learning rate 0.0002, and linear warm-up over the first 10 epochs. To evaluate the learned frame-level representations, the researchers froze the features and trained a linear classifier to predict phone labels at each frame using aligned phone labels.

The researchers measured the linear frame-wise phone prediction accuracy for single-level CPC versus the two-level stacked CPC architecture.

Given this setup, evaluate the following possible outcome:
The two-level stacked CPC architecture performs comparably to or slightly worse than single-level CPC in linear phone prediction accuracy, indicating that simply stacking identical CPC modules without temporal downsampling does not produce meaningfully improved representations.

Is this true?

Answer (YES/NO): YES